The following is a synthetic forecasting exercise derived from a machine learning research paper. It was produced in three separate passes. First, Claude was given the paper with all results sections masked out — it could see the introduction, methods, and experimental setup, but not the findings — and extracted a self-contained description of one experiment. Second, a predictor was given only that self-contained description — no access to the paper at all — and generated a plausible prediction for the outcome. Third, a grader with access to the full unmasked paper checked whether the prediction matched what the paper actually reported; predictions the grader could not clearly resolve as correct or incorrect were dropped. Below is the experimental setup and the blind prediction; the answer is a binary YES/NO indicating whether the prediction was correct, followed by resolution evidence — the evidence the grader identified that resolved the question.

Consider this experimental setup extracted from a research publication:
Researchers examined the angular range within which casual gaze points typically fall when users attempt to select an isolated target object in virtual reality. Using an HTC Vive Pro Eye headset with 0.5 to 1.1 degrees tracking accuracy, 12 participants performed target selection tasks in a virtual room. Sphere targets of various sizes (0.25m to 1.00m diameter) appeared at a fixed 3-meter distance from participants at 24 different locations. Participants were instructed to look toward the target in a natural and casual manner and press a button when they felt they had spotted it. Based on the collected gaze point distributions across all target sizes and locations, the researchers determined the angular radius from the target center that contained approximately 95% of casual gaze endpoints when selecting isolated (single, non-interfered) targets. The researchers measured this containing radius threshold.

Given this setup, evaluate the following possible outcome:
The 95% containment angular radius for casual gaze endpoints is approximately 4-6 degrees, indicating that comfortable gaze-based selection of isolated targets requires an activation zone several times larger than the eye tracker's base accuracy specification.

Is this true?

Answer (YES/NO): NO